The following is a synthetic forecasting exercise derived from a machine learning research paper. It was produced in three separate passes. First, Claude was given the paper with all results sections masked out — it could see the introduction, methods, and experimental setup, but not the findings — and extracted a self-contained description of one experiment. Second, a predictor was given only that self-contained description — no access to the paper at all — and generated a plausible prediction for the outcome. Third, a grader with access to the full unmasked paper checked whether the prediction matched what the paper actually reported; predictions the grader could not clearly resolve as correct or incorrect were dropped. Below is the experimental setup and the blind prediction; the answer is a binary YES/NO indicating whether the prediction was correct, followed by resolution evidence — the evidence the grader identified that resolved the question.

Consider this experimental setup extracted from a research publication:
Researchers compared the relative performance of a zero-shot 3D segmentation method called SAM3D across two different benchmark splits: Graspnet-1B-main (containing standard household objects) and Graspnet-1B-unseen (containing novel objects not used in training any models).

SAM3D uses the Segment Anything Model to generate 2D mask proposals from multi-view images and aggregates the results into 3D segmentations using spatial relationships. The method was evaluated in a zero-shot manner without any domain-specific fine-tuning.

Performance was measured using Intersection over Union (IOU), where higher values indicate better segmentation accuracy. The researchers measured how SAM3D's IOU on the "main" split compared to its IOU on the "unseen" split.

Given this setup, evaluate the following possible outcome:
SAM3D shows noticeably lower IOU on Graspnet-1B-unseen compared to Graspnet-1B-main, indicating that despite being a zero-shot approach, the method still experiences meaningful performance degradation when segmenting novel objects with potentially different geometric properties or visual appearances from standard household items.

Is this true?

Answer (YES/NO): NO